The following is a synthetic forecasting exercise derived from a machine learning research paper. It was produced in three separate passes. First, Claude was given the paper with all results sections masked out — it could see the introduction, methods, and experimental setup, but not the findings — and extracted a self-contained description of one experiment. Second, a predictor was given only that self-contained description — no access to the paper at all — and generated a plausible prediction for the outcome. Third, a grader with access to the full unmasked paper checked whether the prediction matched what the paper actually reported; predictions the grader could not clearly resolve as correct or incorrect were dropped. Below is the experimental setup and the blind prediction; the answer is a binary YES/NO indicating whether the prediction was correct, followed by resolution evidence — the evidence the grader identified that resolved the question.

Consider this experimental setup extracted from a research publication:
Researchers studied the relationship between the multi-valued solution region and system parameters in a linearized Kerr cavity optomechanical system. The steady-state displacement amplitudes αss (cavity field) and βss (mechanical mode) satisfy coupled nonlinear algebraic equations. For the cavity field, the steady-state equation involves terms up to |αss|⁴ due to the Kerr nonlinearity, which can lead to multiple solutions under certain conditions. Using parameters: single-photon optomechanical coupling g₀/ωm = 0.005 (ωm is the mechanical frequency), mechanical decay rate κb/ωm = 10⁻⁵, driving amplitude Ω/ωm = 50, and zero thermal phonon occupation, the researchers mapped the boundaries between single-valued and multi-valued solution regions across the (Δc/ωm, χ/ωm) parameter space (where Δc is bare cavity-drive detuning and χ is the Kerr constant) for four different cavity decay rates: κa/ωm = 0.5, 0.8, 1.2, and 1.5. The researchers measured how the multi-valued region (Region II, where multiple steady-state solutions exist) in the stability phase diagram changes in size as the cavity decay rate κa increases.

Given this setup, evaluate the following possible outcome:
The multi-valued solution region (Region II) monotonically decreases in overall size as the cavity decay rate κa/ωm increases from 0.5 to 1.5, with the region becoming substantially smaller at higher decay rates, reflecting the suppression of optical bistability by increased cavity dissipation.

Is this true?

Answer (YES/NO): YES